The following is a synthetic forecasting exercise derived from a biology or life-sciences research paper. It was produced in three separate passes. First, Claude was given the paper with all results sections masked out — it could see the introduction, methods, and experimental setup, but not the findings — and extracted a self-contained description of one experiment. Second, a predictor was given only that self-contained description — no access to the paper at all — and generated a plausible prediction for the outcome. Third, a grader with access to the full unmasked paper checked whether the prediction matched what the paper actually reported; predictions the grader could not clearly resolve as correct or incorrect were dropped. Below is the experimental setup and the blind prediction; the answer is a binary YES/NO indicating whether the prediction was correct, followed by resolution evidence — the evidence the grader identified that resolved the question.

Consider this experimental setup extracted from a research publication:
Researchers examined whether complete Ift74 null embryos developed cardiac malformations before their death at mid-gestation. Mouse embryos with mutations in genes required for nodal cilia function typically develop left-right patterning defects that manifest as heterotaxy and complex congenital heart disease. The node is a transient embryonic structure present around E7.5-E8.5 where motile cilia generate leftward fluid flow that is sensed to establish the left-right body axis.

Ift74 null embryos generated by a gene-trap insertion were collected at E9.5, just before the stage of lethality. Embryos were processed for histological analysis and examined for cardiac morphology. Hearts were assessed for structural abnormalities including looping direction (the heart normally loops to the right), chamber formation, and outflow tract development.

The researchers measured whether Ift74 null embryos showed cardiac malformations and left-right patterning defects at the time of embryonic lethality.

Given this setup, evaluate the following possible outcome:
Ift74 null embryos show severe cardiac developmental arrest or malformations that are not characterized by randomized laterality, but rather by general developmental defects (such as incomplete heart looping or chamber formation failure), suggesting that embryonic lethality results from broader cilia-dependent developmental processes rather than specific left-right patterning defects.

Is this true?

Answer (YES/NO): YES